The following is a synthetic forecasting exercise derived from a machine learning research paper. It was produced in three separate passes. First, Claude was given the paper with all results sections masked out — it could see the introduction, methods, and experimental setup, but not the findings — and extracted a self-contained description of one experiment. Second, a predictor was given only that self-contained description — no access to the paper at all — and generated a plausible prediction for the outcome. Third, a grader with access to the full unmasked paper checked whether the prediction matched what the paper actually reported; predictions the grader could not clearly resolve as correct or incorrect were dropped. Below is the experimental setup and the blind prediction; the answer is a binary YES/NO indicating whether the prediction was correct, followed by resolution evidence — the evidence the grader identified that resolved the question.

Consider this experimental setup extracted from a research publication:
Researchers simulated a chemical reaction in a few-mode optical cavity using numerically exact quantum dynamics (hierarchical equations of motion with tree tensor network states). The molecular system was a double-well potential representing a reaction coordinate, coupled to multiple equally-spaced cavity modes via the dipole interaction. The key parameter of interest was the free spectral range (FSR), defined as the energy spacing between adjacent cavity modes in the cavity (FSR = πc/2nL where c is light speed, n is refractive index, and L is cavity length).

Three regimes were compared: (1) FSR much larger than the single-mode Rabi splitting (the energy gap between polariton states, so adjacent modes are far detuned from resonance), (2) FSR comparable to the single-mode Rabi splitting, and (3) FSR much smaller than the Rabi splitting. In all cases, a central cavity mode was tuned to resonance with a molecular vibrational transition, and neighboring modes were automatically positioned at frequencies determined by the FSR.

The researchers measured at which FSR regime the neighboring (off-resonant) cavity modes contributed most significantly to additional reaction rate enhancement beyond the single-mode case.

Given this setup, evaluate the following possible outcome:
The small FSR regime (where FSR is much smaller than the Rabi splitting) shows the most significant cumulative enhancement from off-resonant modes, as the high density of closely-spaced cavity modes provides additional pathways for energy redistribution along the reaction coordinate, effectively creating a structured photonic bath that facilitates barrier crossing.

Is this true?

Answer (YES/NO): NO